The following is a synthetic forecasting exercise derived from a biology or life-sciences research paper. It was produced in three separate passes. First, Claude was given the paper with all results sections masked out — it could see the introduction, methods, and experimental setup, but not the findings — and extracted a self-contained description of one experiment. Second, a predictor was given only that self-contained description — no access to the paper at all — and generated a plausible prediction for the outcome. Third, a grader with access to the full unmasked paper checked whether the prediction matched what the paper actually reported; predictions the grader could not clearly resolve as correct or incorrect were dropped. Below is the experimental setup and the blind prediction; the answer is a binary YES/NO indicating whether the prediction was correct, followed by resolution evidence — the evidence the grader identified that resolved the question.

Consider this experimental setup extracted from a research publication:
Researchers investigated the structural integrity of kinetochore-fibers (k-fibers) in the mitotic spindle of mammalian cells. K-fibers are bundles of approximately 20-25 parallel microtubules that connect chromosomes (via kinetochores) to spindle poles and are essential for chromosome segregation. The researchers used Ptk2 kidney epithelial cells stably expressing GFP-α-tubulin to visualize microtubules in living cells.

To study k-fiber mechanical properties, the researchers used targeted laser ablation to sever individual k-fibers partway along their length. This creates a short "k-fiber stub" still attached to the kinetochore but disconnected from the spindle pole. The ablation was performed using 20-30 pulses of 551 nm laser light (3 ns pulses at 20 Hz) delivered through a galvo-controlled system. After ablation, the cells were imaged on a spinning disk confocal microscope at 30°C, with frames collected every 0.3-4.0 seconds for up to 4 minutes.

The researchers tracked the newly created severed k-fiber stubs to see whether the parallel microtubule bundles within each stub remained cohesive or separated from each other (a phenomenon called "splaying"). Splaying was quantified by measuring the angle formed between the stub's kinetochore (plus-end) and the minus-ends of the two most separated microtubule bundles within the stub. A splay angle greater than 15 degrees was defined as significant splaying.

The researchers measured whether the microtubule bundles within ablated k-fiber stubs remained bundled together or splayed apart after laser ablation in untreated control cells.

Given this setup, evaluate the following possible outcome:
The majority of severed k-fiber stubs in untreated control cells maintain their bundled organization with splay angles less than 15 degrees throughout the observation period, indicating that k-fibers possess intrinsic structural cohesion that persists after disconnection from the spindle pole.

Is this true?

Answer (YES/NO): NO